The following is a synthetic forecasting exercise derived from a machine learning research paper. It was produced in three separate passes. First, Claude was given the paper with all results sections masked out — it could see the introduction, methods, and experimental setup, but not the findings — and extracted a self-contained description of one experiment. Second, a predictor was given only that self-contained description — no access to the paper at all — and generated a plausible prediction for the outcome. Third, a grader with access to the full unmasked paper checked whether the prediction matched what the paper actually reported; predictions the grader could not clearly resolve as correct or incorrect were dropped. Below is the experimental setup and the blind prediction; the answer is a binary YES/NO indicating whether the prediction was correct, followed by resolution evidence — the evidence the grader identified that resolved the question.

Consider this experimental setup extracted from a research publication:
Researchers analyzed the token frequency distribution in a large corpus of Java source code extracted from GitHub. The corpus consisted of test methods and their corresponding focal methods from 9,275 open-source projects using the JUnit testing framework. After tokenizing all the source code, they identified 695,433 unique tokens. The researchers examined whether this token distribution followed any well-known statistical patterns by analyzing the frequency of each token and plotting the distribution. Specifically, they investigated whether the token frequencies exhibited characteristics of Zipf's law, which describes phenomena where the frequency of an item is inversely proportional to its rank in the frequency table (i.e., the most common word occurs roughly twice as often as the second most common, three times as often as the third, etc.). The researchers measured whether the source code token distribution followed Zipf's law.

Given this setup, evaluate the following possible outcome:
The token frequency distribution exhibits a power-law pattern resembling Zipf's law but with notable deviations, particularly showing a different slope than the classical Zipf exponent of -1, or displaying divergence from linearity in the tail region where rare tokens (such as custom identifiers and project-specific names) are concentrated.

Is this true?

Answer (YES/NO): NO